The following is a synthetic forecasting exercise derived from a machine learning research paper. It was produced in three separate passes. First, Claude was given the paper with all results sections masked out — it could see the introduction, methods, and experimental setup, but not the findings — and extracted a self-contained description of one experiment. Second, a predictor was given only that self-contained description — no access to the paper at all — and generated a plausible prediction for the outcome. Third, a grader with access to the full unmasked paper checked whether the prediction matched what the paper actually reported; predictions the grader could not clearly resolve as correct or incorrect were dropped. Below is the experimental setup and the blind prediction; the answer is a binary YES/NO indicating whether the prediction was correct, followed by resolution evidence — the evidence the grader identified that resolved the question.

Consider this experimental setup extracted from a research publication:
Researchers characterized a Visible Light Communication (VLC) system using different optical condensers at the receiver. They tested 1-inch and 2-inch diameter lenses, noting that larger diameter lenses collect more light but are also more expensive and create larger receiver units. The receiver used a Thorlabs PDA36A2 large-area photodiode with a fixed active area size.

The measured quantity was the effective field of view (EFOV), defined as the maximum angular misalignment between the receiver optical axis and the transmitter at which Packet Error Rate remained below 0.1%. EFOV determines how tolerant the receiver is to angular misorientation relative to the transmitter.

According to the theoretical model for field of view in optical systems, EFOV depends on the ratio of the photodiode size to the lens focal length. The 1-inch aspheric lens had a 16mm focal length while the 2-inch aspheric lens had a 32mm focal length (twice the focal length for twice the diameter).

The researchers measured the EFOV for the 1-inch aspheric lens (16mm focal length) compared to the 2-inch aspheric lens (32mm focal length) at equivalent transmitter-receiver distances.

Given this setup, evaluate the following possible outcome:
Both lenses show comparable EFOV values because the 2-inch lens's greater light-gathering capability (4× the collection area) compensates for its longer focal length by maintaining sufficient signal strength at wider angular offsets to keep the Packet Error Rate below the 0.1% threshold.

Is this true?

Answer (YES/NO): NO